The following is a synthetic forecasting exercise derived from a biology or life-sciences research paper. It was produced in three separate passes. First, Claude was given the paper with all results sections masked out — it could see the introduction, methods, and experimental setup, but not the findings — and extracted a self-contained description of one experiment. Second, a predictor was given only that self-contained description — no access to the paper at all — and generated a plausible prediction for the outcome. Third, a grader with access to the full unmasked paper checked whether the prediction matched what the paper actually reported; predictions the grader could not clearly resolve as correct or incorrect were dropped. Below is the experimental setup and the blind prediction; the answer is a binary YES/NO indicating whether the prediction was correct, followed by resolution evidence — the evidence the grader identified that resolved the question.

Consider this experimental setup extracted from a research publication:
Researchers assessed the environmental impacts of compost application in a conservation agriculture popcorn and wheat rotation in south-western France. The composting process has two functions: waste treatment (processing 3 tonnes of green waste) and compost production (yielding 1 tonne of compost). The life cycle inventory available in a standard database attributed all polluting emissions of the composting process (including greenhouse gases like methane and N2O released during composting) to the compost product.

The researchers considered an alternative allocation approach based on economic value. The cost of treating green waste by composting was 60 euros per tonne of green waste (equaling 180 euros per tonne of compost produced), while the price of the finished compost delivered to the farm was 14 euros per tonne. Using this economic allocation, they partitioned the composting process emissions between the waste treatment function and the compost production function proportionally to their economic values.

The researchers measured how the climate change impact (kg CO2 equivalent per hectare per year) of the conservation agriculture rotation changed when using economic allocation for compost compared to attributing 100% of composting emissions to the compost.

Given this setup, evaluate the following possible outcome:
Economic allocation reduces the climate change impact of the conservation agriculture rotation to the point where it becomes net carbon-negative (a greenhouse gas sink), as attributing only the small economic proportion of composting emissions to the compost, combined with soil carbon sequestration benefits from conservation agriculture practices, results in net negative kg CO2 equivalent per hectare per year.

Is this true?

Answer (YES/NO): NO